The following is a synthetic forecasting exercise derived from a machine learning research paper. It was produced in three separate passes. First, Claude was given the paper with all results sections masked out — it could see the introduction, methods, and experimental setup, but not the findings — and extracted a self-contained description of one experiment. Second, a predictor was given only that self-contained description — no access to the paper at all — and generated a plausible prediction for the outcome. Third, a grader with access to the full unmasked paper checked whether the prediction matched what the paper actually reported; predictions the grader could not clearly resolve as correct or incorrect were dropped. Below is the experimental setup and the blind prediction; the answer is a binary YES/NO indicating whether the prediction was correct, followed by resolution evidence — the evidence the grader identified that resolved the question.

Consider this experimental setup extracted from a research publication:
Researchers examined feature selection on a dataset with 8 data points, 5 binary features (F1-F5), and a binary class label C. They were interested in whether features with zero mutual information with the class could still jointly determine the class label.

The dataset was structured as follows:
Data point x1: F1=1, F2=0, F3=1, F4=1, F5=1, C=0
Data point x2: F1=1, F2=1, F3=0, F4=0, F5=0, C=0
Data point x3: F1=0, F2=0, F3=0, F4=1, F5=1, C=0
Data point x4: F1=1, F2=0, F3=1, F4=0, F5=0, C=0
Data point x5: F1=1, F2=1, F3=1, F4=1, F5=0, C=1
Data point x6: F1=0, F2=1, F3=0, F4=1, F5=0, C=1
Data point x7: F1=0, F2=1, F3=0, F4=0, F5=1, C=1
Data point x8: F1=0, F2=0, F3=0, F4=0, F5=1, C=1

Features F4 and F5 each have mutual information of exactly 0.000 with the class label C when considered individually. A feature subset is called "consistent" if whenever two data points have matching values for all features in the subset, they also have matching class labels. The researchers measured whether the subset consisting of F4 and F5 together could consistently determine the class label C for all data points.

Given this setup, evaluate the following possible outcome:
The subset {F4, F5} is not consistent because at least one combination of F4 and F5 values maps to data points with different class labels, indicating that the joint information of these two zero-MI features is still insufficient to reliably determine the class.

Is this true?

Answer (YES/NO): NO